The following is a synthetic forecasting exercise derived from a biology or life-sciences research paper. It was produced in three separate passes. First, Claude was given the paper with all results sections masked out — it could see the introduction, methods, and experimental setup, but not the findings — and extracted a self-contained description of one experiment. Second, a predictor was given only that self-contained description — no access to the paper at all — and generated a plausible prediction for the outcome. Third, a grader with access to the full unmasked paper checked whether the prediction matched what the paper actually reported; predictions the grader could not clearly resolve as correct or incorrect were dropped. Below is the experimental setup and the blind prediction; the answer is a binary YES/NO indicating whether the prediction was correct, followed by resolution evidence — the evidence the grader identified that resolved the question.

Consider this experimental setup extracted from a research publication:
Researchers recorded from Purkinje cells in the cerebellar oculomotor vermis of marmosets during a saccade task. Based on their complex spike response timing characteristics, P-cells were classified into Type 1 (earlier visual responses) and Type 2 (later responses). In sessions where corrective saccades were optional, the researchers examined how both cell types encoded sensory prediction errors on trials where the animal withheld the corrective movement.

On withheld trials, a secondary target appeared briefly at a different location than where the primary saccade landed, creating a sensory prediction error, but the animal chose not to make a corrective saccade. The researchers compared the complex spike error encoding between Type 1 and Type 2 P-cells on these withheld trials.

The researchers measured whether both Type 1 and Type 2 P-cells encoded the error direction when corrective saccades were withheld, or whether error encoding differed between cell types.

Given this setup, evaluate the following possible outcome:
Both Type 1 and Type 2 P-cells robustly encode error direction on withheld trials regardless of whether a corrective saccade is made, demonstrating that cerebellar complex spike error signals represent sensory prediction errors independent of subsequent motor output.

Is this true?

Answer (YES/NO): NO